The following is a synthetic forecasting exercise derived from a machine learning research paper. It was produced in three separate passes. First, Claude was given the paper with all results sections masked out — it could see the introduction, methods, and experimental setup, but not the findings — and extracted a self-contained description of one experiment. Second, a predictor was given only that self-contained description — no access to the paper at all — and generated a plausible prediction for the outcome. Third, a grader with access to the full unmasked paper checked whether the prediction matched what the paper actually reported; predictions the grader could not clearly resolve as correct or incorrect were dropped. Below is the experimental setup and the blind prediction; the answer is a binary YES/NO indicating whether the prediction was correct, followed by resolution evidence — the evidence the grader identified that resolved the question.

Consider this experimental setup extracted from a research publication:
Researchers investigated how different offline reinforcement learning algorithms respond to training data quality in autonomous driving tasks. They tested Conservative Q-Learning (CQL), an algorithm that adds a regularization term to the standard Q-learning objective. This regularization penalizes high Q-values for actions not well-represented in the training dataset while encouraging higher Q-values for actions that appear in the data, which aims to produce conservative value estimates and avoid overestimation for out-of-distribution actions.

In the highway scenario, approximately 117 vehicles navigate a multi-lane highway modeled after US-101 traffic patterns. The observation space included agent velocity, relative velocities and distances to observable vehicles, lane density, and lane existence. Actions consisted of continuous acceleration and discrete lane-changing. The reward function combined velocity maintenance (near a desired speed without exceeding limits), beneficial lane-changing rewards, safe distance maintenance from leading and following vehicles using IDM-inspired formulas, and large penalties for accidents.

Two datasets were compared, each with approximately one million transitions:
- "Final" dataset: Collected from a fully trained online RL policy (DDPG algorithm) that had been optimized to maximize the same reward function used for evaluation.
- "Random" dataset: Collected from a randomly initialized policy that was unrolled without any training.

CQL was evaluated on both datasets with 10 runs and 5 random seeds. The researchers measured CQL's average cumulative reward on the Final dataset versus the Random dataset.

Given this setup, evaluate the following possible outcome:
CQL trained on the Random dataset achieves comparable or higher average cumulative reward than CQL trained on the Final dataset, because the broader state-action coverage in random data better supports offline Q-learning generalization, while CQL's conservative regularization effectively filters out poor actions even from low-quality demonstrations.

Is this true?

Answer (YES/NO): NO